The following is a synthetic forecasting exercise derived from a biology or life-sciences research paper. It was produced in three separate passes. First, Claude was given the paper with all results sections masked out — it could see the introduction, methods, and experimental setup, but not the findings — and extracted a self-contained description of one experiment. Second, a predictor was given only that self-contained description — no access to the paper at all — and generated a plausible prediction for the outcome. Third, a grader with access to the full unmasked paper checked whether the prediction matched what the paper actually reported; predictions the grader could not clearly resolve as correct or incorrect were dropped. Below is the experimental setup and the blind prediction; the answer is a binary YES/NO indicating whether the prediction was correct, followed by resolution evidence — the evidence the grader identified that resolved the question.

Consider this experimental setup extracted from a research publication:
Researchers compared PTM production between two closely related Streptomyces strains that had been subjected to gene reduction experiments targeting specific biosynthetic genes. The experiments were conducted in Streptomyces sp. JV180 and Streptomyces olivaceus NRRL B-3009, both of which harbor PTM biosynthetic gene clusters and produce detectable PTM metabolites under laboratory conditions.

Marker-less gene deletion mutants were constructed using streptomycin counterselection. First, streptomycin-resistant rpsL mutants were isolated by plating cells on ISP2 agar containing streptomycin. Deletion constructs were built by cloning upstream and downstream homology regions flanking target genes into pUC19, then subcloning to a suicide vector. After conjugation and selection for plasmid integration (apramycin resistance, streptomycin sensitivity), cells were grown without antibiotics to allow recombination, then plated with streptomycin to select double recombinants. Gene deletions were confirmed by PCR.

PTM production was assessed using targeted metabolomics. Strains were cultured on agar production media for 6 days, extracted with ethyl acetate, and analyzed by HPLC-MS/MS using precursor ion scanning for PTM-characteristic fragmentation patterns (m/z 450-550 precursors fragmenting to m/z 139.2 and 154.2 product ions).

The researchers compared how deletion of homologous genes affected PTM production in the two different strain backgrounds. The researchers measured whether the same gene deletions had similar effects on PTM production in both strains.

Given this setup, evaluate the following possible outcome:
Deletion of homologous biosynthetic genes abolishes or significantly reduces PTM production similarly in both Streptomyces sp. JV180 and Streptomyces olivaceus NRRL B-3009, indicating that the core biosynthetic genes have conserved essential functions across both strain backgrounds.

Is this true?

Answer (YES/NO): NO